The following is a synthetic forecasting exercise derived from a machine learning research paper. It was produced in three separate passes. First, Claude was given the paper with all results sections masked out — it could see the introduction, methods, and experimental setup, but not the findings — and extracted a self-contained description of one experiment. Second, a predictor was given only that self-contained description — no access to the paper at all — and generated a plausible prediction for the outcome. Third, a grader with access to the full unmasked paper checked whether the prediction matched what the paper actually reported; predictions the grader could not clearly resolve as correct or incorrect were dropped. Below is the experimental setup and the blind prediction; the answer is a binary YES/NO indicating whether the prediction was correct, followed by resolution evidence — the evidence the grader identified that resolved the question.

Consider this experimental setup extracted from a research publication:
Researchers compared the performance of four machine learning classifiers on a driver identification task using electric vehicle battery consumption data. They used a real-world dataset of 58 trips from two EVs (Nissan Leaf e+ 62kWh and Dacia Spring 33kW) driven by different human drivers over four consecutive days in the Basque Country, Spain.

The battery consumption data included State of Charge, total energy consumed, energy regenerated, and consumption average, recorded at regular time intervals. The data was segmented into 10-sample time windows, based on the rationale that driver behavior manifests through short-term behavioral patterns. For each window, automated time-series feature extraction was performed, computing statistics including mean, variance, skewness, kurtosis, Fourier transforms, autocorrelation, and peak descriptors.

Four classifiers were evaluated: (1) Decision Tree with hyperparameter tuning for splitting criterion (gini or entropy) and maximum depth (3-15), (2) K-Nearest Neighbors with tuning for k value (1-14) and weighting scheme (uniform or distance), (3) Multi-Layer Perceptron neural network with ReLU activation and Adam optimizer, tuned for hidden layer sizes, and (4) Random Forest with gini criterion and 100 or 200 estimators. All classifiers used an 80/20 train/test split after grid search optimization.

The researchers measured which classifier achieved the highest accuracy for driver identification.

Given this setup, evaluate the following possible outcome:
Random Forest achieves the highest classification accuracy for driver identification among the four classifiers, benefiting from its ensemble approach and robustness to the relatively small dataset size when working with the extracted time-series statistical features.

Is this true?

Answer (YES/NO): YES